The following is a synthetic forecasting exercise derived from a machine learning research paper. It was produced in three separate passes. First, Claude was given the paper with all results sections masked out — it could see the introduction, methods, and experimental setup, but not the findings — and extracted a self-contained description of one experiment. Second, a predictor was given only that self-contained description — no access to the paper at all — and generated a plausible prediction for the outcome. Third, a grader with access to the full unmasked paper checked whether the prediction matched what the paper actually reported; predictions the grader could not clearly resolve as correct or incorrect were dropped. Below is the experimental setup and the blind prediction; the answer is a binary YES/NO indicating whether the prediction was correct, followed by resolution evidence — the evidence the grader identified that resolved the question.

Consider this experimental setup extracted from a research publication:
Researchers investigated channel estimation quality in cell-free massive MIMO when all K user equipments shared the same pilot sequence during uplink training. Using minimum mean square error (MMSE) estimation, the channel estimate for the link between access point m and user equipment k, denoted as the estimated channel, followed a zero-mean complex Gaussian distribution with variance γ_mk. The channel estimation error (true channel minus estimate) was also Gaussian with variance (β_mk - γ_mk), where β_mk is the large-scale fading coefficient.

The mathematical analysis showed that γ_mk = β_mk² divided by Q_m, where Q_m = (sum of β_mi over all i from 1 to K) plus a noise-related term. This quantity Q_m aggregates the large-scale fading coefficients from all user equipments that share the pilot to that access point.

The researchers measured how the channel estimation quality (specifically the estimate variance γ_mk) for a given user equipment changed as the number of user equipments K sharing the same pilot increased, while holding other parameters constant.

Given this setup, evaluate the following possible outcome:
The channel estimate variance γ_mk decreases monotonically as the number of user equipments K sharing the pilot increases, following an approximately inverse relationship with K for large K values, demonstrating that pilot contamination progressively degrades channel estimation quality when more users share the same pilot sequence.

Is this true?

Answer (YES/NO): YES